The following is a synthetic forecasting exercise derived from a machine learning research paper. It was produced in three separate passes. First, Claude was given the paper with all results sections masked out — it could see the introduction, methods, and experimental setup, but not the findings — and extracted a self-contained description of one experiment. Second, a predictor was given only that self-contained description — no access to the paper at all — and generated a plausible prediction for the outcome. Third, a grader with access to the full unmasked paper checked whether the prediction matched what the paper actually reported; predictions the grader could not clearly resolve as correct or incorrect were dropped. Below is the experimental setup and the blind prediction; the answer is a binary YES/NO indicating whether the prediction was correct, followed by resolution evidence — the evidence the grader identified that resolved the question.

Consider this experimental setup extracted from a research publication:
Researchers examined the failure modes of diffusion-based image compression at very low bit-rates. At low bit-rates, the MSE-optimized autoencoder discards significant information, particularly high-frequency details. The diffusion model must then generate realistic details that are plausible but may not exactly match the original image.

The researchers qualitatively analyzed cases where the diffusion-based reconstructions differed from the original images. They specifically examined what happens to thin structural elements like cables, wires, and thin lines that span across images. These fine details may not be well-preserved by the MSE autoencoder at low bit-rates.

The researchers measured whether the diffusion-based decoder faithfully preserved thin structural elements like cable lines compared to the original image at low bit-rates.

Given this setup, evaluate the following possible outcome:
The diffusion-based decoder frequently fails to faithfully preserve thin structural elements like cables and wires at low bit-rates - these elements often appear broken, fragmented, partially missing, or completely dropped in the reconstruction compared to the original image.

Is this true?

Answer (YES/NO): YES